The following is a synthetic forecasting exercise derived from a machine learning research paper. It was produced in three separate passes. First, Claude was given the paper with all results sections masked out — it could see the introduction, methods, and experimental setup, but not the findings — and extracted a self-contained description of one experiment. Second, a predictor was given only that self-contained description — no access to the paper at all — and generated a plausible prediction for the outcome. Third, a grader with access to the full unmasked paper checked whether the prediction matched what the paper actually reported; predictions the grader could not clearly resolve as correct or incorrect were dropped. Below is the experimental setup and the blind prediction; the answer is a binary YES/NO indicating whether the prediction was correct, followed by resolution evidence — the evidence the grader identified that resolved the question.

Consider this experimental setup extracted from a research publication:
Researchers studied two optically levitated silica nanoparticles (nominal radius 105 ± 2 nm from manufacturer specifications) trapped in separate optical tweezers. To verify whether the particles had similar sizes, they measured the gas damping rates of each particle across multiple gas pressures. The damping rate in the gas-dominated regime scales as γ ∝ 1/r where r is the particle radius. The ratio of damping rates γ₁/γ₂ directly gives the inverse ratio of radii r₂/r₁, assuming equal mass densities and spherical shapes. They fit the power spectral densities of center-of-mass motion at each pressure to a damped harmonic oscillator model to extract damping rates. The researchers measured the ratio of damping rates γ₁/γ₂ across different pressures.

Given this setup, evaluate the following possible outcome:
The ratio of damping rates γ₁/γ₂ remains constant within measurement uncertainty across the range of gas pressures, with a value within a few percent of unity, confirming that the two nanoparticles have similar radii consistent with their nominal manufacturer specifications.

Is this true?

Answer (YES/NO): YES